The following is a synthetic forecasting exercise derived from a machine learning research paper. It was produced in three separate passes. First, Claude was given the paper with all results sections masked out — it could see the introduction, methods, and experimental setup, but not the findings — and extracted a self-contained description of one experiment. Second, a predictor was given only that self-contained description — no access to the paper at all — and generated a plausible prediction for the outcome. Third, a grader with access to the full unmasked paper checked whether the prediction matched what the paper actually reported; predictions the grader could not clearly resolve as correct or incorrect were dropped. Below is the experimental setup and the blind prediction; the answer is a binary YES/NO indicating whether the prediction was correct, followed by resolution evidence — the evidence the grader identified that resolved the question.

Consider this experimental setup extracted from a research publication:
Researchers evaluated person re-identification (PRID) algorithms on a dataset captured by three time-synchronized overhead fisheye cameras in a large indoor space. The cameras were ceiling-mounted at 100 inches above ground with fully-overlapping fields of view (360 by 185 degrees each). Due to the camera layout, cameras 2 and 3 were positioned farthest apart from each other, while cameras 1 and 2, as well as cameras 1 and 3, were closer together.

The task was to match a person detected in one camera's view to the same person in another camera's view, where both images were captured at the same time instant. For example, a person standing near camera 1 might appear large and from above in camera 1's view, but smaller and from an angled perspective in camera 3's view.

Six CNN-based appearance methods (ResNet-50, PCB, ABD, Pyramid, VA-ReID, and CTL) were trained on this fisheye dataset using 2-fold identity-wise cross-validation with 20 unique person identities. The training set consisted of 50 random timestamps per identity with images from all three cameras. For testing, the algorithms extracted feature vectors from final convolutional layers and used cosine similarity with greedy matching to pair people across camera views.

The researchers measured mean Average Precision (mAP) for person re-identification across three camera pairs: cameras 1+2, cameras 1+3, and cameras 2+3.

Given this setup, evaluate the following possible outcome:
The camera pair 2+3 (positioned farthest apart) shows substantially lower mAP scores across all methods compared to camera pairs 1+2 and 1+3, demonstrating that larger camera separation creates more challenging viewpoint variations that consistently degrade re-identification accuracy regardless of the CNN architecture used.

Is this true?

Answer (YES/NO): YES